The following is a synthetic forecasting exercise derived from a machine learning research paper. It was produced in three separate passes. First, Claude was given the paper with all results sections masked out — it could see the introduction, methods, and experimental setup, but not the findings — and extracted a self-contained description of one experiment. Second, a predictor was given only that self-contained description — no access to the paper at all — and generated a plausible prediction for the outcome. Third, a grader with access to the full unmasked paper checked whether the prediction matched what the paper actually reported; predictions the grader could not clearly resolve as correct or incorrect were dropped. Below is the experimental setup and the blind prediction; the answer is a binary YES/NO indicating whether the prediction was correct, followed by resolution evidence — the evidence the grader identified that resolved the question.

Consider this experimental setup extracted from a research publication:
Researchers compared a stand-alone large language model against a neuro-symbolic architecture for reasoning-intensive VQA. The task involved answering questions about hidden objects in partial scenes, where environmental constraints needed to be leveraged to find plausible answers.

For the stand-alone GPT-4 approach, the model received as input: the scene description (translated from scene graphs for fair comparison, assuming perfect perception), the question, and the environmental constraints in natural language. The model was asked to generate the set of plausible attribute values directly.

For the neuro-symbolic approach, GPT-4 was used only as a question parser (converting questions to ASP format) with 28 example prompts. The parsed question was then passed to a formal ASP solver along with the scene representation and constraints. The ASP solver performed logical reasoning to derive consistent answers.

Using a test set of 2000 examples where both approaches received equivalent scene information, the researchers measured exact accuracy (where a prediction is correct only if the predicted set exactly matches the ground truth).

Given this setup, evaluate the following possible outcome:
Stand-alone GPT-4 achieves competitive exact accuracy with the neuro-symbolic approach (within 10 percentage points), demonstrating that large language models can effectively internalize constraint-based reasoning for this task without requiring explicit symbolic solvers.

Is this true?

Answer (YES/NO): NO